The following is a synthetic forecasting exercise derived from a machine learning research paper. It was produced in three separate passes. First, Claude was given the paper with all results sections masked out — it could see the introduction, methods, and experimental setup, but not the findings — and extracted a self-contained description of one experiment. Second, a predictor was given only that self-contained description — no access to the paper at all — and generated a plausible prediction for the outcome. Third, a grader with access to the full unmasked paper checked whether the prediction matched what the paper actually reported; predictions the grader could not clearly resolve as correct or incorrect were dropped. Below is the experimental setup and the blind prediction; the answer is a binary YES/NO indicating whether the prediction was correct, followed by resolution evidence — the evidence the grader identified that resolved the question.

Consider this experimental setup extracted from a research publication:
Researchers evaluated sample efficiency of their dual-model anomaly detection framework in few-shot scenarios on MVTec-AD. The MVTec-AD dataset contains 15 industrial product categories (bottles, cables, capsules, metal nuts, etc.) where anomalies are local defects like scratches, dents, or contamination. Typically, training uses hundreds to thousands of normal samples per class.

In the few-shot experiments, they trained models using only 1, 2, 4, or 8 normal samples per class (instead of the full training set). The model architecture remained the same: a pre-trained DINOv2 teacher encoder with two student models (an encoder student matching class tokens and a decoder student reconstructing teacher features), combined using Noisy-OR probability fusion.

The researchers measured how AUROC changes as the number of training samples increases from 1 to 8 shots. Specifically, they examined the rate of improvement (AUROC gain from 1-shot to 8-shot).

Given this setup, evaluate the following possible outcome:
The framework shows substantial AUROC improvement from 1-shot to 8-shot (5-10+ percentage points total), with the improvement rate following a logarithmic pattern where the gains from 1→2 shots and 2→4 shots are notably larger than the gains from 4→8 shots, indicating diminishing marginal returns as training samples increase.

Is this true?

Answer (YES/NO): NO